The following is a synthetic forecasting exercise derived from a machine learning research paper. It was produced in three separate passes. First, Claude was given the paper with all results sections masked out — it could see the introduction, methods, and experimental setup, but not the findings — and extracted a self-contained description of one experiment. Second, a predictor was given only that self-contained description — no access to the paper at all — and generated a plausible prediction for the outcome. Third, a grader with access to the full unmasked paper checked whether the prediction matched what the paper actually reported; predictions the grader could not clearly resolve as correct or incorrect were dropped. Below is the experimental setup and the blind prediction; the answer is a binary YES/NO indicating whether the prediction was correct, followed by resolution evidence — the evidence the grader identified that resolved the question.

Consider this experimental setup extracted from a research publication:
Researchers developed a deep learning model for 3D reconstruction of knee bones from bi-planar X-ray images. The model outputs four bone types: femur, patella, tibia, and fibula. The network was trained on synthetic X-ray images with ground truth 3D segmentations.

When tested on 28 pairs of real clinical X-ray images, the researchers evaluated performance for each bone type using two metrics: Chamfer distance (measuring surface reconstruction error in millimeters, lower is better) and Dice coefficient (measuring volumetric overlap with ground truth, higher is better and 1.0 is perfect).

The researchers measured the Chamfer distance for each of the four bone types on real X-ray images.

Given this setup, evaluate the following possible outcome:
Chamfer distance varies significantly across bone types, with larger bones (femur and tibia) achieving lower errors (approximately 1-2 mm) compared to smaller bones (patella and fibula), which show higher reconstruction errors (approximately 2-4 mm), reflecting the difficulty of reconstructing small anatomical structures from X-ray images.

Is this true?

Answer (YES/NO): NO